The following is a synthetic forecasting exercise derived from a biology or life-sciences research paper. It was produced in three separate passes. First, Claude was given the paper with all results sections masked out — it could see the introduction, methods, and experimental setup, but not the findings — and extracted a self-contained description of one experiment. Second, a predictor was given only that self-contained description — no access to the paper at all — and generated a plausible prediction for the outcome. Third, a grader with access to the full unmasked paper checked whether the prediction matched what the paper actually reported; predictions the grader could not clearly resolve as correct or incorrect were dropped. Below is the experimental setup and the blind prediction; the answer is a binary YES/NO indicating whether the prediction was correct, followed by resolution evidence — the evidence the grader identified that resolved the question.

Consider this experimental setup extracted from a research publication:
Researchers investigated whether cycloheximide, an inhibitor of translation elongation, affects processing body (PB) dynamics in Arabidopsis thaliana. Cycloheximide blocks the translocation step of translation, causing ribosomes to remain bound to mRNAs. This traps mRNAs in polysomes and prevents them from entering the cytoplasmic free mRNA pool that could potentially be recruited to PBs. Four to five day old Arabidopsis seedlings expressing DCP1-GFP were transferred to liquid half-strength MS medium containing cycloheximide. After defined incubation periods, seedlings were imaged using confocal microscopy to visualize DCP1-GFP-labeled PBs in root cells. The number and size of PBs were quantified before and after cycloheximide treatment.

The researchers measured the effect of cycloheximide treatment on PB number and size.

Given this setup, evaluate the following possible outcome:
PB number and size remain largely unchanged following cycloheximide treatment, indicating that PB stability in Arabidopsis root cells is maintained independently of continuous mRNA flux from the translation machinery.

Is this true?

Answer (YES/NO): NO